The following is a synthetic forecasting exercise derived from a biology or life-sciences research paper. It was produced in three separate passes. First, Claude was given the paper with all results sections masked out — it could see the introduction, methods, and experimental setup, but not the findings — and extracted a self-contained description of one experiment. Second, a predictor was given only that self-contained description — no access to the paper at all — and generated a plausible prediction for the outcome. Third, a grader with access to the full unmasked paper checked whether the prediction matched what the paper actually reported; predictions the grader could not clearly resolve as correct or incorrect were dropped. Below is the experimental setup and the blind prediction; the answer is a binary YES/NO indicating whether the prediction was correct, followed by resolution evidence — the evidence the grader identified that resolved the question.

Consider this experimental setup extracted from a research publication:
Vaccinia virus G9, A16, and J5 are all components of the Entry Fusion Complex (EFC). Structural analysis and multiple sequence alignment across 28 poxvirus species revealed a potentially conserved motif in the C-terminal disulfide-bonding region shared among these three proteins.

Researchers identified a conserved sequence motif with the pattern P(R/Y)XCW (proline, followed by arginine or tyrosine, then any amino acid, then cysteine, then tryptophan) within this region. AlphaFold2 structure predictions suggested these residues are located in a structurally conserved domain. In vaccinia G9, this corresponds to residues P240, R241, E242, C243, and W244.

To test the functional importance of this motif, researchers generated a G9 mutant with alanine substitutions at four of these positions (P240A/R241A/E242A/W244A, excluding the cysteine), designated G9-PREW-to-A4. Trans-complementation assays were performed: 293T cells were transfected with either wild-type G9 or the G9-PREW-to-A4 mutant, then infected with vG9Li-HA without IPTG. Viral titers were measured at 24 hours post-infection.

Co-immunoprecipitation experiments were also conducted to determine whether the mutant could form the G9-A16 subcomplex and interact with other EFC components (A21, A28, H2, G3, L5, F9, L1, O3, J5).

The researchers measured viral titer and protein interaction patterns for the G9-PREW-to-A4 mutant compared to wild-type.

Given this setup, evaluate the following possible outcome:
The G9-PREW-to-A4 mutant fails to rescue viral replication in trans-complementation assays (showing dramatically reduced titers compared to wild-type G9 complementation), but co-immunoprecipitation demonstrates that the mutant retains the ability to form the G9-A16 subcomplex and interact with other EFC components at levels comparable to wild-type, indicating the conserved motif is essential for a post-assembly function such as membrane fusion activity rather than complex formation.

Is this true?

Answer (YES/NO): NO